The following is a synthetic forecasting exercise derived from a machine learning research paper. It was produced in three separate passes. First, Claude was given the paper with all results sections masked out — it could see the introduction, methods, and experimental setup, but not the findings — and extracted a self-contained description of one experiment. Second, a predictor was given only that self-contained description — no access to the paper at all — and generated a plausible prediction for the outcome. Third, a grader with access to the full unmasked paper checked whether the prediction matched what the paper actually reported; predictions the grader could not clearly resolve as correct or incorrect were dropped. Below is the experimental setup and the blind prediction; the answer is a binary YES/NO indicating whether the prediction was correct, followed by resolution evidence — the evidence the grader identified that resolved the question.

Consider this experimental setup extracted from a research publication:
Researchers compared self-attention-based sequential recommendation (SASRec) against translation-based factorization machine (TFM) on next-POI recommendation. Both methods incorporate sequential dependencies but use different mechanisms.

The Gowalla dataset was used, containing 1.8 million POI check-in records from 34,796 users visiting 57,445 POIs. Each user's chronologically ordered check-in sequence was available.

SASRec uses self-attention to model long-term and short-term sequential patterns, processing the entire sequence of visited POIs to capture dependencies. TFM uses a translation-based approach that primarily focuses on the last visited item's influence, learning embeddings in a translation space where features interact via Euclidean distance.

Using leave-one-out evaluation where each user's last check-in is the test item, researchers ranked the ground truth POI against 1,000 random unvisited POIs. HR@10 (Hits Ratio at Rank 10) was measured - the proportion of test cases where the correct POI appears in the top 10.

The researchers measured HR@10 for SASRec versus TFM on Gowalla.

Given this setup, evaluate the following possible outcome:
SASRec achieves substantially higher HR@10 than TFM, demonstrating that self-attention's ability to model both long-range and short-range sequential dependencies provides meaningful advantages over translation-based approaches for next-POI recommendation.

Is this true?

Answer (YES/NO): NO